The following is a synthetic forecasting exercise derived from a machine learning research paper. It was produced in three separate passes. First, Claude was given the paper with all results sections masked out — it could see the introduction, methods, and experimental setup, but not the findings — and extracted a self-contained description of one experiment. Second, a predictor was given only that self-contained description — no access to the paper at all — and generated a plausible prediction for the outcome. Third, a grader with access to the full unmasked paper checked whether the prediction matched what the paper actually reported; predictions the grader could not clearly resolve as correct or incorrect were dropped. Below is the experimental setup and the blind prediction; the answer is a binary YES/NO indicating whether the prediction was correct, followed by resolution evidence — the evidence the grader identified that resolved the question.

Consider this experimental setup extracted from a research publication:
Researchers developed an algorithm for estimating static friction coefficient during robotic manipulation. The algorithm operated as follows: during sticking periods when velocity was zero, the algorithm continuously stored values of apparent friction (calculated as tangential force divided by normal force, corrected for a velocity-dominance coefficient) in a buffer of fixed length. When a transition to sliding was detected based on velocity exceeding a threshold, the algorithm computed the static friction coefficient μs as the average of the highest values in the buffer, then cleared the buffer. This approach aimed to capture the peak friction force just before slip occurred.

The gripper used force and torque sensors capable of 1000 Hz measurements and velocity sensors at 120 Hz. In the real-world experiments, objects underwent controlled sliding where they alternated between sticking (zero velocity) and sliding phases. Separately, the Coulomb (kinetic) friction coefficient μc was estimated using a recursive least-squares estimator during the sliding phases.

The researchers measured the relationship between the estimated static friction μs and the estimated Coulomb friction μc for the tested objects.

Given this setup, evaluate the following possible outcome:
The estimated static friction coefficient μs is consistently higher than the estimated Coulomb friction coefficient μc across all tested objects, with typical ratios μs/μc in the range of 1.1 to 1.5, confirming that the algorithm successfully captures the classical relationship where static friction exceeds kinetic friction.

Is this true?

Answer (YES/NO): NO